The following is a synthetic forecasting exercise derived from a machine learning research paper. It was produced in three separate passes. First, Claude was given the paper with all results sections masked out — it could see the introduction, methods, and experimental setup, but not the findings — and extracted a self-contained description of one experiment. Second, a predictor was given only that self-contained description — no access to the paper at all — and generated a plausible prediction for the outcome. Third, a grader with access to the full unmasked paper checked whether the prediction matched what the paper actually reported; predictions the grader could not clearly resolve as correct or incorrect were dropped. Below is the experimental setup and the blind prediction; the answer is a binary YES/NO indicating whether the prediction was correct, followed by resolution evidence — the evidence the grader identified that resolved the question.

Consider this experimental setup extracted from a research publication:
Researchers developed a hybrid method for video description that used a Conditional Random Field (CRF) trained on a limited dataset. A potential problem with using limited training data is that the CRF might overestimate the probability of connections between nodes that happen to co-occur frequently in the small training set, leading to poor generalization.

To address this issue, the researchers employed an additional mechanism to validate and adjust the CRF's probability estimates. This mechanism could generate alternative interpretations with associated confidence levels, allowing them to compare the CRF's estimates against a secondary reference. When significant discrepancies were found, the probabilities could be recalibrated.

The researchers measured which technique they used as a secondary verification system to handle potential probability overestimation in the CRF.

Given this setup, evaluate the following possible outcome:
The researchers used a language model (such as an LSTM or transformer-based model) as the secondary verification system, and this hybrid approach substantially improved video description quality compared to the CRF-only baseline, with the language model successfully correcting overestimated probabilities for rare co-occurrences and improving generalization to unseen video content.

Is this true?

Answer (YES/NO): NO